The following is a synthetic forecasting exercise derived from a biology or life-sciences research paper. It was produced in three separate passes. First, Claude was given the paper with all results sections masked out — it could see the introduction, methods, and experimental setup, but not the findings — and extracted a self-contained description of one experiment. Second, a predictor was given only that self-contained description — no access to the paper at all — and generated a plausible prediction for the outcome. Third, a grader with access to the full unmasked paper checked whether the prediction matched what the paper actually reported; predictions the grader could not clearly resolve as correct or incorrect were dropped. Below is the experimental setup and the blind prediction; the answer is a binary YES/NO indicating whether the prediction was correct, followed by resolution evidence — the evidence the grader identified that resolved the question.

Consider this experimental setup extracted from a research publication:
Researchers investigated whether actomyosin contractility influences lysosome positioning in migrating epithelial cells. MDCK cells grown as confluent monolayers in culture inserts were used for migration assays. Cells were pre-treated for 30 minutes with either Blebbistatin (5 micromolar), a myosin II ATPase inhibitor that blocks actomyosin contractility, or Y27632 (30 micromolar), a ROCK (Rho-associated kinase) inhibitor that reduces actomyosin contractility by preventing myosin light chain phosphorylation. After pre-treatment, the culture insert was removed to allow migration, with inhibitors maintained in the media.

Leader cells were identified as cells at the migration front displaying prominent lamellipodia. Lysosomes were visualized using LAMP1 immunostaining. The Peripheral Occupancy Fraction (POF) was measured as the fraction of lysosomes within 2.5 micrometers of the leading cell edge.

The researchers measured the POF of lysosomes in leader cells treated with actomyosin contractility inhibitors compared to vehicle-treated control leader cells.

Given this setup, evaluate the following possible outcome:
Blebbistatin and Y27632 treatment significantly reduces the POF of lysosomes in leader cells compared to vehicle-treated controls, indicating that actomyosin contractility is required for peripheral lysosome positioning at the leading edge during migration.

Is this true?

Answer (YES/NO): YES